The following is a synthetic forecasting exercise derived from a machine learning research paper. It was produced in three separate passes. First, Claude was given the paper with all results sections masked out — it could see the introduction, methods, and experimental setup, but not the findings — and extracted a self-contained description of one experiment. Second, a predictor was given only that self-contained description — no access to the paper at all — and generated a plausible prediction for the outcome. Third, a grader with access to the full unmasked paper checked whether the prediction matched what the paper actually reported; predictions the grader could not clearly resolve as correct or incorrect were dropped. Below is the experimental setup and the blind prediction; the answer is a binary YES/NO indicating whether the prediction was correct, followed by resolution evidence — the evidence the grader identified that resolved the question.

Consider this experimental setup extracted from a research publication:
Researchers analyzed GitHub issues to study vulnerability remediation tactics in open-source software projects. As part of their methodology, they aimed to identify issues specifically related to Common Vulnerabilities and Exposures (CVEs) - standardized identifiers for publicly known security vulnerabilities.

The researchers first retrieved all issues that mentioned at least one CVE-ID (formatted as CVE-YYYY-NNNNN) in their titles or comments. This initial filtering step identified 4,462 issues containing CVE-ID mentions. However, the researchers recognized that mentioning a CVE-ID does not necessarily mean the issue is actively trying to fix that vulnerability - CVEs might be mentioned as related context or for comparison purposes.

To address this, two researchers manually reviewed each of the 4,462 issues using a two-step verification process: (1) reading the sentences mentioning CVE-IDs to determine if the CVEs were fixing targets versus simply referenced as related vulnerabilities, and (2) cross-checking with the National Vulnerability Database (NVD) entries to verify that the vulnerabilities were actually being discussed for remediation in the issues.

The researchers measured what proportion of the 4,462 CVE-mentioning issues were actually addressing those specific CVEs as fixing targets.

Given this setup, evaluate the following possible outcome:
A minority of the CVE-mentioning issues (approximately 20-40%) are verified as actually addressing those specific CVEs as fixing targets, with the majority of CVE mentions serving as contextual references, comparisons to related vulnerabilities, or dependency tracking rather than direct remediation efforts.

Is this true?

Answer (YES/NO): NO